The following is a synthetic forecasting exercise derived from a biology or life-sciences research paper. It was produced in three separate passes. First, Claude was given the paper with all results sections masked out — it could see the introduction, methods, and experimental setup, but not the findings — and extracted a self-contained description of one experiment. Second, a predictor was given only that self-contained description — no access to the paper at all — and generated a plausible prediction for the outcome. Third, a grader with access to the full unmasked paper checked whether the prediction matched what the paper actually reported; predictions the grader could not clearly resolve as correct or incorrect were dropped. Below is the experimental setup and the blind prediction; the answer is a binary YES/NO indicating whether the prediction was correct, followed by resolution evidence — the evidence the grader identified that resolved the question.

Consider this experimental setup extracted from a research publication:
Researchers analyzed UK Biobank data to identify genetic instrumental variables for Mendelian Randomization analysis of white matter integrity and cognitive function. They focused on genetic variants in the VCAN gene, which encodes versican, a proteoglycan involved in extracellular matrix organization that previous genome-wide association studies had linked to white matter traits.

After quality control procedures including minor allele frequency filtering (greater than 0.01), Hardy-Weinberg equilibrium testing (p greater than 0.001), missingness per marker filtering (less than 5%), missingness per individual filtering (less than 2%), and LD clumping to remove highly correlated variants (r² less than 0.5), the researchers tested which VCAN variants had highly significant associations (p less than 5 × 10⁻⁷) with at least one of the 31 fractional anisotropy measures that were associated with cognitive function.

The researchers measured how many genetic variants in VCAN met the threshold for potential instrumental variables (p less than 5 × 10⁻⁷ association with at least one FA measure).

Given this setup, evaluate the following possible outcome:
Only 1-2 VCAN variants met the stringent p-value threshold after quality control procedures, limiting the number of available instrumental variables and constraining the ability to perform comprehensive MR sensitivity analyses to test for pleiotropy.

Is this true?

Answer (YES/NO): NO